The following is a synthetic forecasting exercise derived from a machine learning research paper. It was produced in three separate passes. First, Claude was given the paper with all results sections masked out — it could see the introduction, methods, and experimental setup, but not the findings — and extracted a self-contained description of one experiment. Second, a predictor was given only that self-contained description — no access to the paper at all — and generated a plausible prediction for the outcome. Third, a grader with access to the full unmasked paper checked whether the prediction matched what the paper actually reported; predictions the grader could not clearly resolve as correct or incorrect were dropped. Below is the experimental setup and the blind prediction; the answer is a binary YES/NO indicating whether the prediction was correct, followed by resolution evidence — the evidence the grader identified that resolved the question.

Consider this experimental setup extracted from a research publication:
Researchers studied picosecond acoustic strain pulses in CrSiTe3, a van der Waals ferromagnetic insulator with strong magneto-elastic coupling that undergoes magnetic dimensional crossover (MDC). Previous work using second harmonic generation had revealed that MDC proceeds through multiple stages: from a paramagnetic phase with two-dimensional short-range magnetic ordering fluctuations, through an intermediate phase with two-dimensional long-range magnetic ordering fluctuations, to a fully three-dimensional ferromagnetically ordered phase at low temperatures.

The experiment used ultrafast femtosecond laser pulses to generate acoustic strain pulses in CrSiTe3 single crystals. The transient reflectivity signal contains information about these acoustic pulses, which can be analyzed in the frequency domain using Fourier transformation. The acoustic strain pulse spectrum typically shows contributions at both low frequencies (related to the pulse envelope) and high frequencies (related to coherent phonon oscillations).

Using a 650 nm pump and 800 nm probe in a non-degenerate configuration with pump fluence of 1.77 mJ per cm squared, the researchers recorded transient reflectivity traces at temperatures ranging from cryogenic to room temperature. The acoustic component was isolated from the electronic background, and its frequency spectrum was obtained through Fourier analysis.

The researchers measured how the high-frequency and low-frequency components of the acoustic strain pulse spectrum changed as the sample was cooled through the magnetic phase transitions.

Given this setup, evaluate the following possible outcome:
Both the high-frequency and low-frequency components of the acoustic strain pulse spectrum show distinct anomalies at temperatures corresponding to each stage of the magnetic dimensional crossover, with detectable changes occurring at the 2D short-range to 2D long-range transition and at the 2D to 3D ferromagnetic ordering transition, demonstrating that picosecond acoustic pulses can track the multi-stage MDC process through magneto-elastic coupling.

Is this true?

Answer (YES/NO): NO